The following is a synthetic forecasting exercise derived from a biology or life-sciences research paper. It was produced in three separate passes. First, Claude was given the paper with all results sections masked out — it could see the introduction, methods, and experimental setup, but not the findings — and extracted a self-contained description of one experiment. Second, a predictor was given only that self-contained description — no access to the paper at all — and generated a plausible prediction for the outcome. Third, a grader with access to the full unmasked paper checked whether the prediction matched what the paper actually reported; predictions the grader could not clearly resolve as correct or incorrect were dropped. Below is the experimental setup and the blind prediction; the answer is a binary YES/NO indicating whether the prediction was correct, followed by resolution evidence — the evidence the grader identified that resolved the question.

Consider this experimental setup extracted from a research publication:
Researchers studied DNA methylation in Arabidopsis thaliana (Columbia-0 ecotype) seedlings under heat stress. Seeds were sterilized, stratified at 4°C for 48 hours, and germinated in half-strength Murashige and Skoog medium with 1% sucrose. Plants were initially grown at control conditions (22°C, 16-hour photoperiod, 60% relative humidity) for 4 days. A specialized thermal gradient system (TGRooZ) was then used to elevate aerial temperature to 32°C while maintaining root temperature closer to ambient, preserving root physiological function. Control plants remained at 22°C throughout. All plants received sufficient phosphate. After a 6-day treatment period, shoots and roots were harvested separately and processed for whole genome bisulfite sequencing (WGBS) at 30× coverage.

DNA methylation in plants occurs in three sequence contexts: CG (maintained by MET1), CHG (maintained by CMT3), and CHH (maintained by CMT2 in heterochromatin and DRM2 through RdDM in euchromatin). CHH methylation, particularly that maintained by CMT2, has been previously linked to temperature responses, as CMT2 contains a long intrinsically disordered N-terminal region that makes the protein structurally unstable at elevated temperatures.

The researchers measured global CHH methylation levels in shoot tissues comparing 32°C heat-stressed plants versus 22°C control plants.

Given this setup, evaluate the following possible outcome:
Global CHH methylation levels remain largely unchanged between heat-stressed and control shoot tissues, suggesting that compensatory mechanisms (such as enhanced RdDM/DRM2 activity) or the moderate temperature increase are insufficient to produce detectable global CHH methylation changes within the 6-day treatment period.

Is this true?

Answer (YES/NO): NO